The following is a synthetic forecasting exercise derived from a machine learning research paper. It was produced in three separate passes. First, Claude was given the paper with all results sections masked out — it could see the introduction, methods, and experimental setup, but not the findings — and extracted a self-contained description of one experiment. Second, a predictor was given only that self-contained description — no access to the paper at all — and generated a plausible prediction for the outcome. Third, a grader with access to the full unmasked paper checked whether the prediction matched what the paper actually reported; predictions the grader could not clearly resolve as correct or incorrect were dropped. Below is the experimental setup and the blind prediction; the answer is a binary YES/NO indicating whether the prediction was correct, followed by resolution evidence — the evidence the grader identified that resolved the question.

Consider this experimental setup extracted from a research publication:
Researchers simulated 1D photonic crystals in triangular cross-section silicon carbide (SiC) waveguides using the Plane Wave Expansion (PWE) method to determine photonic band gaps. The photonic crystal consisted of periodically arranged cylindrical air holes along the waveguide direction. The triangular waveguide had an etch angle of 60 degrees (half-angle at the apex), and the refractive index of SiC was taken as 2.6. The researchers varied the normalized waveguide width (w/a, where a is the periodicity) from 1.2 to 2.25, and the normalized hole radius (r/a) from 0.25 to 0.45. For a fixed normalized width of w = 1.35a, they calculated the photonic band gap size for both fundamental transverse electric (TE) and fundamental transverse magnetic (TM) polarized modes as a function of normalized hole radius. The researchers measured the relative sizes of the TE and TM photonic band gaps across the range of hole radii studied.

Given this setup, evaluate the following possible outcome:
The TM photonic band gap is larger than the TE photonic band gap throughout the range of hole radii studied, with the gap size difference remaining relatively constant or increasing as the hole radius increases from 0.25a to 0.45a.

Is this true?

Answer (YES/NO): NO